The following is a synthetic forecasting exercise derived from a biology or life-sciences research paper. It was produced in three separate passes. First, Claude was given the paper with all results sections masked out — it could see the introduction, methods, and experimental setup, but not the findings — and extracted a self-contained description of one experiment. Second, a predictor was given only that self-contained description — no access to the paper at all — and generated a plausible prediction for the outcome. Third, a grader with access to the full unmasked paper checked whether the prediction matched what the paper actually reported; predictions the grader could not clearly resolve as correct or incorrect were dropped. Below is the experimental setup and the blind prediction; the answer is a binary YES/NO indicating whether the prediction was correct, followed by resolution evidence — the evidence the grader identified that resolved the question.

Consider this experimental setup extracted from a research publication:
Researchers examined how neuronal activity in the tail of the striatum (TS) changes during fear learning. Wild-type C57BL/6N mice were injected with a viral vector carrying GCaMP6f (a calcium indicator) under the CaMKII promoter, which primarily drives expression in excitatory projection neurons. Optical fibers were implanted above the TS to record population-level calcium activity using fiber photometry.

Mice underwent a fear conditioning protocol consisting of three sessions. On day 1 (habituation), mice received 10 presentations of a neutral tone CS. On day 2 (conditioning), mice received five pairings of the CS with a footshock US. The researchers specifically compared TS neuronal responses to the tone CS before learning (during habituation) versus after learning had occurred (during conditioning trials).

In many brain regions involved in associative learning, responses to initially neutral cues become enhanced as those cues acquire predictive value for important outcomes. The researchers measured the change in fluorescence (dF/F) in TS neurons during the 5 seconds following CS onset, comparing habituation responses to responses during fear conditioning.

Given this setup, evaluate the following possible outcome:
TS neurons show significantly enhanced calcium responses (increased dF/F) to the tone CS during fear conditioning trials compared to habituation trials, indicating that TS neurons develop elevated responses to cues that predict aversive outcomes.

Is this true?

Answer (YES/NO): YES